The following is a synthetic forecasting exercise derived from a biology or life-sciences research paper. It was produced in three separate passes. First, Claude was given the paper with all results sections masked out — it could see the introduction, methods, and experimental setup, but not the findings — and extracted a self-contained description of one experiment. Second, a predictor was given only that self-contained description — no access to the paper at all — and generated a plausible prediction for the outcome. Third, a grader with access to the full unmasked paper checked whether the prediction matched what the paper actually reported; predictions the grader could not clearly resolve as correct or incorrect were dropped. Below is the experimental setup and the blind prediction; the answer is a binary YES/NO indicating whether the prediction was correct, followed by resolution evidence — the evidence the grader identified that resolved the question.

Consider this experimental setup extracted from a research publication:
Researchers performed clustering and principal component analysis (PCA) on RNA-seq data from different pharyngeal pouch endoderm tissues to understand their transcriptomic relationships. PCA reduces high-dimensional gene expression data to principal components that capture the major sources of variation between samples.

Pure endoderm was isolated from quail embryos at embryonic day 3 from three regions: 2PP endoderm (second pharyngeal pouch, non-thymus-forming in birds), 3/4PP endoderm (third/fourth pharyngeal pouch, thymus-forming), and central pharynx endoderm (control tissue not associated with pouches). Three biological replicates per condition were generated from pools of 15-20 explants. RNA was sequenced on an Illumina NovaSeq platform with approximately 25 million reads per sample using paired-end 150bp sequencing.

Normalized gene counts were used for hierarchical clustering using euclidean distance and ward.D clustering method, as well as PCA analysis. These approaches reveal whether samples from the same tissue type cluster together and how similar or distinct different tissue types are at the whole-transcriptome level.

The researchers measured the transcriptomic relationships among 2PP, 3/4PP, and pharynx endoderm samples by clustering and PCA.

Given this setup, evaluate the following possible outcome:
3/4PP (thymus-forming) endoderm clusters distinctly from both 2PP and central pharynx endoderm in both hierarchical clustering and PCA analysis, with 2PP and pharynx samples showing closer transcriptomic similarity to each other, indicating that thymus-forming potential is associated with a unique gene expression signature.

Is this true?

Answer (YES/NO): NO